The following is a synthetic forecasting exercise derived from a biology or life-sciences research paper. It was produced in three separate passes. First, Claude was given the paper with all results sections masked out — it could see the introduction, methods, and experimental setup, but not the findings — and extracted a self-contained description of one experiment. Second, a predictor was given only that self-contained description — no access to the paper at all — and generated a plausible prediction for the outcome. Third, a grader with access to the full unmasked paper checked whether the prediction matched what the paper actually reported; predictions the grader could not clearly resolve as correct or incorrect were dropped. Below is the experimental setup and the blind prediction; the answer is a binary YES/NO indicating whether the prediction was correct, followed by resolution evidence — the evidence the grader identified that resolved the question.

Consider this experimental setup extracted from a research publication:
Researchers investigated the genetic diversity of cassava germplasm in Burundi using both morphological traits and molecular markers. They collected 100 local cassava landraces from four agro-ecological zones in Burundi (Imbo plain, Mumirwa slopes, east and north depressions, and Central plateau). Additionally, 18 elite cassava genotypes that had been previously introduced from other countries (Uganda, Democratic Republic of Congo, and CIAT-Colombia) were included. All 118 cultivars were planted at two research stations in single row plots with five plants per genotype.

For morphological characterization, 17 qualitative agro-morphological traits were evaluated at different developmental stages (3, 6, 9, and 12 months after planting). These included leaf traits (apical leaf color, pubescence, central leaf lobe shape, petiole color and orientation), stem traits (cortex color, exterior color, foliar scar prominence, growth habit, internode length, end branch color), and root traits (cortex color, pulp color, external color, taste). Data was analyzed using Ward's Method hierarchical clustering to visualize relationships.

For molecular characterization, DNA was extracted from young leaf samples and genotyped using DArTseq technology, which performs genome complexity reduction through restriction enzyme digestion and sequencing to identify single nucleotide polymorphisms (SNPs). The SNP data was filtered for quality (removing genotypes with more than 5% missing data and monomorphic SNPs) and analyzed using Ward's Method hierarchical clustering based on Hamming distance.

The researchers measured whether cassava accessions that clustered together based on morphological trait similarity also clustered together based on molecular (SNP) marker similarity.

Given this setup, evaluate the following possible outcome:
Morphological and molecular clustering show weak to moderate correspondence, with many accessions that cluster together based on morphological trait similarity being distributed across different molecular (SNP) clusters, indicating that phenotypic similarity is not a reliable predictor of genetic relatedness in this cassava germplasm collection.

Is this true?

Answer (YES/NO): YES